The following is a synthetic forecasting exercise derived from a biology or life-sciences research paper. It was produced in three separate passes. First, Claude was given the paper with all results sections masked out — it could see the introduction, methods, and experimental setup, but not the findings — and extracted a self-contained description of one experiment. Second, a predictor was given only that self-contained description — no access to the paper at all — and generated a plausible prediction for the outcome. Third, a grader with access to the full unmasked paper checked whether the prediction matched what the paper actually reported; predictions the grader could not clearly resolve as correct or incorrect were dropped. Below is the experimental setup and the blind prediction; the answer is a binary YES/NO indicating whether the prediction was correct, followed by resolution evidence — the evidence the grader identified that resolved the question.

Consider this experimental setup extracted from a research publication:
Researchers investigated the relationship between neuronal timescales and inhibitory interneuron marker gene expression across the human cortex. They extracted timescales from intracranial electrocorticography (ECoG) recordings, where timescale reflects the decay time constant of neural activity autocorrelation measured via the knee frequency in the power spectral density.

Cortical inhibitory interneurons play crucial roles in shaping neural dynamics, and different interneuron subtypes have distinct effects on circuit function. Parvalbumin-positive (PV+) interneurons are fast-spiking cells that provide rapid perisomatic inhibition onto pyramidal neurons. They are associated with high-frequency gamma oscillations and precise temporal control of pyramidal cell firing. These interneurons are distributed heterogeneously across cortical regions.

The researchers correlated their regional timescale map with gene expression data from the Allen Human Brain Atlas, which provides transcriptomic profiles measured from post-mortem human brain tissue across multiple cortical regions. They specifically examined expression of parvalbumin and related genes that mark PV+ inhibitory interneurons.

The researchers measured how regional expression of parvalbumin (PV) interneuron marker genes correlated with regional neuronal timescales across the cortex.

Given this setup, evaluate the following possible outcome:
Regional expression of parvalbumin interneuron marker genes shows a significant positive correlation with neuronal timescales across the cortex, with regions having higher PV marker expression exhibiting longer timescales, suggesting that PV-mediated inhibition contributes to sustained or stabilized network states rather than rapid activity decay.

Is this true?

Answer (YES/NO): NO